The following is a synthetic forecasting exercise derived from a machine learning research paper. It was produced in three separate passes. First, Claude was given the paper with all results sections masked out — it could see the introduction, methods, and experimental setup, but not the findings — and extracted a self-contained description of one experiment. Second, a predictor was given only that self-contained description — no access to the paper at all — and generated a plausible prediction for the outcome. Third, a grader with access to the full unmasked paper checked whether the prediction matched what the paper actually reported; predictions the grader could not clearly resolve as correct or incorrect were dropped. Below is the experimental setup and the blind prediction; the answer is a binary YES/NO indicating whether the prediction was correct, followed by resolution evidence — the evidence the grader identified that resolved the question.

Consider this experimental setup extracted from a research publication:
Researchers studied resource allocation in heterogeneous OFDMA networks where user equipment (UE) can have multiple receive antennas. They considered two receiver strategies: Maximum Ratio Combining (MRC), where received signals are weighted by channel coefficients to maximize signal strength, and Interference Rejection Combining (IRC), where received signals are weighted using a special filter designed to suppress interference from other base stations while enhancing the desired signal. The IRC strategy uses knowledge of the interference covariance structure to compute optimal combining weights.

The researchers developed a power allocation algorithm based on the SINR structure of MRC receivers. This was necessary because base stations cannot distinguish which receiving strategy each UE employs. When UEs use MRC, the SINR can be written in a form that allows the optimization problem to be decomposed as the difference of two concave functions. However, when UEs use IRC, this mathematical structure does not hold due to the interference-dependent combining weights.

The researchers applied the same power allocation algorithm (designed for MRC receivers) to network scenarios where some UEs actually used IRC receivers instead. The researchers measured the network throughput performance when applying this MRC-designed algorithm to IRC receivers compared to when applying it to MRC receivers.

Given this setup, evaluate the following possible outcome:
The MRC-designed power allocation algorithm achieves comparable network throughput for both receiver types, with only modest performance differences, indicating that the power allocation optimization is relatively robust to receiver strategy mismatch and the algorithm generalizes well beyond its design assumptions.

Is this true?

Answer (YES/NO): NO